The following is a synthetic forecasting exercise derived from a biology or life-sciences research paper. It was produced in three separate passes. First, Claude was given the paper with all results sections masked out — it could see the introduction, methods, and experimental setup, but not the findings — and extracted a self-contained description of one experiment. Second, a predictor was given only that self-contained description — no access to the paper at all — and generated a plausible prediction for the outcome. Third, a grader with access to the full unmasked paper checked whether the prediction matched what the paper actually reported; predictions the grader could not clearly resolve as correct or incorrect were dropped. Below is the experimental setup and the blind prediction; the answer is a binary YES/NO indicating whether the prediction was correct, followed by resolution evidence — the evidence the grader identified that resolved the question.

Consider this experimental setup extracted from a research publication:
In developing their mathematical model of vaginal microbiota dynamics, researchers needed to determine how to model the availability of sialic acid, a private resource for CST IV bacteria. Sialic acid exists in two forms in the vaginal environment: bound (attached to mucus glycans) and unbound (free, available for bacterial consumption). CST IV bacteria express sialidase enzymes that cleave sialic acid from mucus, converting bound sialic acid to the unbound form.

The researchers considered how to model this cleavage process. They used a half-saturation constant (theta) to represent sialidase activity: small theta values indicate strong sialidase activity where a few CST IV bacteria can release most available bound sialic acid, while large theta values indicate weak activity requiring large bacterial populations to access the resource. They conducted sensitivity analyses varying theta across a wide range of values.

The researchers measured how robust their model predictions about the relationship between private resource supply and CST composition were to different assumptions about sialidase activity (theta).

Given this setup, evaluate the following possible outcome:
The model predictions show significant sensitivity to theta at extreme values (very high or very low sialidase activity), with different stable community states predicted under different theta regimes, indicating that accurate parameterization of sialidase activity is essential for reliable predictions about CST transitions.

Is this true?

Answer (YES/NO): NO